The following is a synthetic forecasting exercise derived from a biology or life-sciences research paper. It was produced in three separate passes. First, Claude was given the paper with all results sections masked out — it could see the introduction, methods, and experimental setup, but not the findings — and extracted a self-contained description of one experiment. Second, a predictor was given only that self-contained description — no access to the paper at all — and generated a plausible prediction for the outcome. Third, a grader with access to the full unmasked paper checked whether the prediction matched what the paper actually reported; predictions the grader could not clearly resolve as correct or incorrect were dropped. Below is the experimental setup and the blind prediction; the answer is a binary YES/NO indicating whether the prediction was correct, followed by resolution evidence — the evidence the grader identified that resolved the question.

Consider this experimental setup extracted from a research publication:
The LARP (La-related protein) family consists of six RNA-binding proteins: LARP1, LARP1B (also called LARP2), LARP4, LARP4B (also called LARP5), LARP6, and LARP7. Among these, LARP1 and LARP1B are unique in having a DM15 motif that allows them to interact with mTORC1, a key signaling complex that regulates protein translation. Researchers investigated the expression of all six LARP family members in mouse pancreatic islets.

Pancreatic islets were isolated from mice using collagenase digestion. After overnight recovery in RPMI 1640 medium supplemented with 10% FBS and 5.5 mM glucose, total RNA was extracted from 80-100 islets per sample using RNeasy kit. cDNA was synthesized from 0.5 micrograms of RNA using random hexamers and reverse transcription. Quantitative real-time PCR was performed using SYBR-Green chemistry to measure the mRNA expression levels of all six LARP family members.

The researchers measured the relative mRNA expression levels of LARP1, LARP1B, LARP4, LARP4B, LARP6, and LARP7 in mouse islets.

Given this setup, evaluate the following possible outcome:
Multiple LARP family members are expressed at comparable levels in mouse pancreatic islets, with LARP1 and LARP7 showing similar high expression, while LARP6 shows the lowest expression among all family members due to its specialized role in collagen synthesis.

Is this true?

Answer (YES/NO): NO